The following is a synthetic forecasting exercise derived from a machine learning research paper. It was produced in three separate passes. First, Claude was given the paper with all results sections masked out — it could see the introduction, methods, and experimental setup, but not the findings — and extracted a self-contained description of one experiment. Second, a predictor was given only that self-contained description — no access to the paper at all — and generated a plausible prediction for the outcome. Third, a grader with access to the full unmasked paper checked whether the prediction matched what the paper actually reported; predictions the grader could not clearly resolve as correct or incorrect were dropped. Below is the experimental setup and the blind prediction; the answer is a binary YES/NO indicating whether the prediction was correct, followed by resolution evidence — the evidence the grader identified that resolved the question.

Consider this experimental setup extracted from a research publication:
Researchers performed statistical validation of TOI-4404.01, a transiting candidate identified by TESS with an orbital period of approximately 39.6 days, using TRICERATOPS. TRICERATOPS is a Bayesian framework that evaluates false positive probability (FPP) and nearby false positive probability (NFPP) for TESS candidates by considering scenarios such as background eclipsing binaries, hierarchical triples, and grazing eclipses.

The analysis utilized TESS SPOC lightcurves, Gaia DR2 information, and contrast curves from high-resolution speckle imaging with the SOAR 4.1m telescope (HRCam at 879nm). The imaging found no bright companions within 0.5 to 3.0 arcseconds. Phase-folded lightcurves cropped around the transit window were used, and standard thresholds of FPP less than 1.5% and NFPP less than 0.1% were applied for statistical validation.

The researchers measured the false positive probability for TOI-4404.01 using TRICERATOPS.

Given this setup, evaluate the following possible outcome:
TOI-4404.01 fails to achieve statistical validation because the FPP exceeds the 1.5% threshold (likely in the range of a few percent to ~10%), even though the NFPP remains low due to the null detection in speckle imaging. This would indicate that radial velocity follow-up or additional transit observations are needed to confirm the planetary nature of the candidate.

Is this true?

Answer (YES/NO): NO